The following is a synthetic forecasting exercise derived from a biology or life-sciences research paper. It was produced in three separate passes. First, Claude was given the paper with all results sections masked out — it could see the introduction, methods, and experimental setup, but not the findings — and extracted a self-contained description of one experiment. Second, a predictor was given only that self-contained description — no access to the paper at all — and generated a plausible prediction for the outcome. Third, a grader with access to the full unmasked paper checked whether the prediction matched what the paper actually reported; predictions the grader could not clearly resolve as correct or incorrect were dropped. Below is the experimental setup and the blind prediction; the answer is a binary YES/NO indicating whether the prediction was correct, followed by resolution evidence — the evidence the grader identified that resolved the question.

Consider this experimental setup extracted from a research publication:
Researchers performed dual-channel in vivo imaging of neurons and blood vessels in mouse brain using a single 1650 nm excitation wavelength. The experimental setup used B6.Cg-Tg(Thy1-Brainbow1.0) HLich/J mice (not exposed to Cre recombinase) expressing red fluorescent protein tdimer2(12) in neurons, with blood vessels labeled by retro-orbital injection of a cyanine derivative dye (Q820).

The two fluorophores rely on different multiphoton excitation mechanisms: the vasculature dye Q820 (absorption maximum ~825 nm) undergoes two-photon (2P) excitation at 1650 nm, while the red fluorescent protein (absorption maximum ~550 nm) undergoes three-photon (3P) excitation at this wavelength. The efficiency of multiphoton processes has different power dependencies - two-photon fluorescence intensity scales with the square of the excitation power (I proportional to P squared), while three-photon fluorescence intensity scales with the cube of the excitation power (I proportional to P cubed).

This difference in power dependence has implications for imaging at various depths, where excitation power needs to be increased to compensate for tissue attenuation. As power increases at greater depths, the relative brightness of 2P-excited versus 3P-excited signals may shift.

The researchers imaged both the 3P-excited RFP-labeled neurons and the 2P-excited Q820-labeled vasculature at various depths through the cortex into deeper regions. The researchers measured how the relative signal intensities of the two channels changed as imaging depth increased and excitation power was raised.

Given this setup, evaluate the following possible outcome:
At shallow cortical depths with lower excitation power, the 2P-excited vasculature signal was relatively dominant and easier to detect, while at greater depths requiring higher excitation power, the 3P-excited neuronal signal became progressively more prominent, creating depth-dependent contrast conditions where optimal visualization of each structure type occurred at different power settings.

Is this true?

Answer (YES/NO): NO